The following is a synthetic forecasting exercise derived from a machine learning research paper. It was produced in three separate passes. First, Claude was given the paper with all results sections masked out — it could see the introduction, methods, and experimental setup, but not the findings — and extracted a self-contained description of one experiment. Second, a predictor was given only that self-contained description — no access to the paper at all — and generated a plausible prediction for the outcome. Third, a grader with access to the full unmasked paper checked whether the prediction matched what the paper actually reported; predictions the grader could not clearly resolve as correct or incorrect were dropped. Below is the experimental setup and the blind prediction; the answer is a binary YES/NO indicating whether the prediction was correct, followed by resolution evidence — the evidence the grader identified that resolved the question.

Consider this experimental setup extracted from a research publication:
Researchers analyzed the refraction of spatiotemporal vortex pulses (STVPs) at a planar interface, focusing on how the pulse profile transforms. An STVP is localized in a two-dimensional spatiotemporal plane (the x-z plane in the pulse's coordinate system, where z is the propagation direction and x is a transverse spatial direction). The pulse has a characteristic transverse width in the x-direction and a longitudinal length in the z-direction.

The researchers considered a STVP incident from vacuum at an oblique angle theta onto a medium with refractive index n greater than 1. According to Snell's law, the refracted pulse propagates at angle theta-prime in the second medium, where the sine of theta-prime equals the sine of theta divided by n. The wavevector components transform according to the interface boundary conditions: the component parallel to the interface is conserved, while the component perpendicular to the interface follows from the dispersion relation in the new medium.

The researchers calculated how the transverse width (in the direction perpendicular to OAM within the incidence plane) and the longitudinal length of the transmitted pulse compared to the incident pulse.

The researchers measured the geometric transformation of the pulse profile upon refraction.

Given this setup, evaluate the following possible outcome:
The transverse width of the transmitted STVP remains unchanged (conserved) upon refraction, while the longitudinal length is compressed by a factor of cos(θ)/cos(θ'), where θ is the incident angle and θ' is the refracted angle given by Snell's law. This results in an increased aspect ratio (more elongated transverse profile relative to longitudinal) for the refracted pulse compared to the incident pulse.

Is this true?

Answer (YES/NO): NO